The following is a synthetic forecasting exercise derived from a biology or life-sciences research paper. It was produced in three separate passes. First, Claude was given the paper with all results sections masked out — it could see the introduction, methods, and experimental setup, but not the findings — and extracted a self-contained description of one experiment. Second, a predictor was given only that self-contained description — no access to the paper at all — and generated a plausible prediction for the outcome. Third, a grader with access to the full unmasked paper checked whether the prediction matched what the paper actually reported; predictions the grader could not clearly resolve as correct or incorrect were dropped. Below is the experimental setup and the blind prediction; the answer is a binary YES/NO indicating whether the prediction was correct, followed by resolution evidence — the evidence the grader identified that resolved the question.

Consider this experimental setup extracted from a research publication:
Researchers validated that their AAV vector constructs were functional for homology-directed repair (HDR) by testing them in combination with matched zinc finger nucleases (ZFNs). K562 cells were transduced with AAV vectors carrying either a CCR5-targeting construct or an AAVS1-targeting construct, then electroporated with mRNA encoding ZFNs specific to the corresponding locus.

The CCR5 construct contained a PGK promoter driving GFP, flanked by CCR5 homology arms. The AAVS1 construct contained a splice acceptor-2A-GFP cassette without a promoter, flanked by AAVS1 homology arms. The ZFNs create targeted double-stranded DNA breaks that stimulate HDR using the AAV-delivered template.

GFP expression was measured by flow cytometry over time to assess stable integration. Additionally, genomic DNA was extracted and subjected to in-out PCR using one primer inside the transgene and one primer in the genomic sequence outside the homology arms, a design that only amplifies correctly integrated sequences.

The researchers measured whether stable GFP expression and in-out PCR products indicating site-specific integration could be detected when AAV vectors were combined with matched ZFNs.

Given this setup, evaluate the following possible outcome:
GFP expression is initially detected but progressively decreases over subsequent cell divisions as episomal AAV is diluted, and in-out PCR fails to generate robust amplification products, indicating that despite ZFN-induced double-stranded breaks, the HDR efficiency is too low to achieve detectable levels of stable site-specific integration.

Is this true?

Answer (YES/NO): NO